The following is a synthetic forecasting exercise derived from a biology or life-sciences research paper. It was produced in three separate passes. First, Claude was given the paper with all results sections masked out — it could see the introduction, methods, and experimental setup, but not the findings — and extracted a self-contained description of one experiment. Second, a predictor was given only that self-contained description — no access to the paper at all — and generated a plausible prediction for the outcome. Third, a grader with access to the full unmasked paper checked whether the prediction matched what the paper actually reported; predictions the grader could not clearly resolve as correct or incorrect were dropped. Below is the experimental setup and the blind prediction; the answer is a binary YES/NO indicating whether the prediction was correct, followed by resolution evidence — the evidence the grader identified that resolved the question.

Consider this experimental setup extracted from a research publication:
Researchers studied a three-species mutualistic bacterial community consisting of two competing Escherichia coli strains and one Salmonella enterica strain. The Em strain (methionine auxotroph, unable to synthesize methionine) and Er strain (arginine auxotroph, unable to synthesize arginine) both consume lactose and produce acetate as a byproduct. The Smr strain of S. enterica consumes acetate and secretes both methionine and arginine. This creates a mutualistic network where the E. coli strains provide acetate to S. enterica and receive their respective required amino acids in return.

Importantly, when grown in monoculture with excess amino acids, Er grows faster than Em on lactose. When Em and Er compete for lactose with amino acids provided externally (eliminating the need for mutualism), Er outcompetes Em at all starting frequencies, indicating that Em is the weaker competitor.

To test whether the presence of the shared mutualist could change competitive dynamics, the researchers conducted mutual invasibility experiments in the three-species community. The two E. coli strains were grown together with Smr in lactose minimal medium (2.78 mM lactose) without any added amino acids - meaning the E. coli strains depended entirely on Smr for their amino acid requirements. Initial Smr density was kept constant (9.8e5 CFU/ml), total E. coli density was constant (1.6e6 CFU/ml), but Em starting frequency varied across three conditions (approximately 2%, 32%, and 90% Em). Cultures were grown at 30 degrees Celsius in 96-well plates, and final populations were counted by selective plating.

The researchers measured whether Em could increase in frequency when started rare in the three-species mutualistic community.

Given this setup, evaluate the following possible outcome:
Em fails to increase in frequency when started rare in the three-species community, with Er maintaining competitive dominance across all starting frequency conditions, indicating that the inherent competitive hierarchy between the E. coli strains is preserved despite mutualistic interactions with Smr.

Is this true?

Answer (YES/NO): NO